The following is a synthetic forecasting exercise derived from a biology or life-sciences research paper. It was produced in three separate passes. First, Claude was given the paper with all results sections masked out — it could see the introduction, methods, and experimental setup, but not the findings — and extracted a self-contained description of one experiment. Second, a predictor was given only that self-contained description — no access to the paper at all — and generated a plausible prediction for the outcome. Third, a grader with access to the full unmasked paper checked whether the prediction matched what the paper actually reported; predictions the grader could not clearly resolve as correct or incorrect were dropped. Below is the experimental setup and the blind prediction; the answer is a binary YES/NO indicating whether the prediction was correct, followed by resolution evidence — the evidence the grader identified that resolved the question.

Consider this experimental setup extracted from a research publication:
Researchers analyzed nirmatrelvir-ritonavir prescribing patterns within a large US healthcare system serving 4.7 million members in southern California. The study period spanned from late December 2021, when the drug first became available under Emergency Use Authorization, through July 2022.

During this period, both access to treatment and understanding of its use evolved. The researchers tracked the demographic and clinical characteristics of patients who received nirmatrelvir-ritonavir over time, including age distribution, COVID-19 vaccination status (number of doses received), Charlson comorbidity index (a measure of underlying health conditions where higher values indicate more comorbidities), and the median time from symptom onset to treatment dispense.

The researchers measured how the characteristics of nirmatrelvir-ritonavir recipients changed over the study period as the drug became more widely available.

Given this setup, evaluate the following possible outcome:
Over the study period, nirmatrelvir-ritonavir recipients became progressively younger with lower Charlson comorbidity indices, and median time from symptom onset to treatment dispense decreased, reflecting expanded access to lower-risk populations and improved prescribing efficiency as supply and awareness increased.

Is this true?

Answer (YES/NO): YES